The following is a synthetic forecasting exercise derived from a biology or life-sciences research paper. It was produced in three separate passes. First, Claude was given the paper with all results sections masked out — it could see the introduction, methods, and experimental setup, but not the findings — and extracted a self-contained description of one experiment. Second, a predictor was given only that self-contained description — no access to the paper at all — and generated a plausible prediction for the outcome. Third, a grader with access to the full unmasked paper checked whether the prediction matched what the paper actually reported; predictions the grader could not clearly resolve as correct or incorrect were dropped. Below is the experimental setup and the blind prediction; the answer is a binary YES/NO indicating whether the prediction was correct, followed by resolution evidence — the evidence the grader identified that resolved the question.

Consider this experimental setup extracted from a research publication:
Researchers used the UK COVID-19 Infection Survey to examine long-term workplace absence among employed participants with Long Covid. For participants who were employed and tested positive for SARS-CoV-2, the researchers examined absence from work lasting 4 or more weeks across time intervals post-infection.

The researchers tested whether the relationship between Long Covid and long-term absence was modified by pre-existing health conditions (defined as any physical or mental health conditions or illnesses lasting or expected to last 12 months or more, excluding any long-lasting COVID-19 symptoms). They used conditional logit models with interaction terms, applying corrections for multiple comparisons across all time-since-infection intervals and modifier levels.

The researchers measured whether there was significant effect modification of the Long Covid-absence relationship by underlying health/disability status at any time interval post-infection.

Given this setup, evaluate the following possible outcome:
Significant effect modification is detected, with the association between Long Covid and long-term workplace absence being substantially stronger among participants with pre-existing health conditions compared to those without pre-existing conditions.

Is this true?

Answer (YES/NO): NO